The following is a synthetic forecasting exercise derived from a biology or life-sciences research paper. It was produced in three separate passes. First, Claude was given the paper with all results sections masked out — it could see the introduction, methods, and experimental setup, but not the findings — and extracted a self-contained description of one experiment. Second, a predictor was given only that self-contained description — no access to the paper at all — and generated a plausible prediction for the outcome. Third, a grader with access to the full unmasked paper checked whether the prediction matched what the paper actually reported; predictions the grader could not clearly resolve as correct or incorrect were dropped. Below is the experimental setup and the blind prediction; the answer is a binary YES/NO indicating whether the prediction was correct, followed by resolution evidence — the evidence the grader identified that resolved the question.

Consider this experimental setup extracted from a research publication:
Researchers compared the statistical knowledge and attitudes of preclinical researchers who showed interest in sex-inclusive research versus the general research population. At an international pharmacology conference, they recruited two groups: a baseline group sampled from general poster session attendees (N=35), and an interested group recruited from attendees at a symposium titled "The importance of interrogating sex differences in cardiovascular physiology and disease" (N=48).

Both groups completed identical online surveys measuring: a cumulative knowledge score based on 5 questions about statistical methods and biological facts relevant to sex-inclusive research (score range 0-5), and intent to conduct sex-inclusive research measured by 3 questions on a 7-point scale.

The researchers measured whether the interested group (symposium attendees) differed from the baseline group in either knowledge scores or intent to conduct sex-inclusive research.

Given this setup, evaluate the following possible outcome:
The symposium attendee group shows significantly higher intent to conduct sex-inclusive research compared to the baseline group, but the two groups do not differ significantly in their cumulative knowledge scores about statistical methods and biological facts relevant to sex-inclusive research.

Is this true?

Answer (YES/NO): NO